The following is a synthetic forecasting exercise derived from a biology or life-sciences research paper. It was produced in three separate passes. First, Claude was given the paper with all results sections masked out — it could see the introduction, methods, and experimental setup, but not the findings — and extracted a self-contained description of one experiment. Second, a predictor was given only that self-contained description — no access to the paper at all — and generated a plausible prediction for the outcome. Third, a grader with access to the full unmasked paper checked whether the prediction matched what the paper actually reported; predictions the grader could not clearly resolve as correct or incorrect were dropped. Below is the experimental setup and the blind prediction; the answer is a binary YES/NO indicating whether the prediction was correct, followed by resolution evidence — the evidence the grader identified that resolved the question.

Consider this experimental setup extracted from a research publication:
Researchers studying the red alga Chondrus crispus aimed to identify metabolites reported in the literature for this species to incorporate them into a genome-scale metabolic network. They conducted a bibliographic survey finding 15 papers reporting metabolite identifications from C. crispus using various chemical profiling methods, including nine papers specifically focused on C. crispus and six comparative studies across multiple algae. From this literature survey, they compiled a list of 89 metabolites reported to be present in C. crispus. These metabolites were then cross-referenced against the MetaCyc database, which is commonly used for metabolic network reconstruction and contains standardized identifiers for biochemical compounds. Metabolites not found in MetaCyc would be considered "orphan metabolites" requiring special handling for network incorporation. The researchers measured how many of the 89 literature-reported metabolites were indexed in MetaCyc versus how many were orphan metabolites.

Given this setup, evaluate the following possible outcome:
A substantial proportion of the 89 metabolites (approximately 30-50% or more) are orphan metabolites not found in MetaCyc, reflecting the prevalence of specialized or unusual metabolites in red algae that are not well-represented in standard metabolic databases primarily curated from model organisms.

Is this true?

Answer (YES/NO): YES